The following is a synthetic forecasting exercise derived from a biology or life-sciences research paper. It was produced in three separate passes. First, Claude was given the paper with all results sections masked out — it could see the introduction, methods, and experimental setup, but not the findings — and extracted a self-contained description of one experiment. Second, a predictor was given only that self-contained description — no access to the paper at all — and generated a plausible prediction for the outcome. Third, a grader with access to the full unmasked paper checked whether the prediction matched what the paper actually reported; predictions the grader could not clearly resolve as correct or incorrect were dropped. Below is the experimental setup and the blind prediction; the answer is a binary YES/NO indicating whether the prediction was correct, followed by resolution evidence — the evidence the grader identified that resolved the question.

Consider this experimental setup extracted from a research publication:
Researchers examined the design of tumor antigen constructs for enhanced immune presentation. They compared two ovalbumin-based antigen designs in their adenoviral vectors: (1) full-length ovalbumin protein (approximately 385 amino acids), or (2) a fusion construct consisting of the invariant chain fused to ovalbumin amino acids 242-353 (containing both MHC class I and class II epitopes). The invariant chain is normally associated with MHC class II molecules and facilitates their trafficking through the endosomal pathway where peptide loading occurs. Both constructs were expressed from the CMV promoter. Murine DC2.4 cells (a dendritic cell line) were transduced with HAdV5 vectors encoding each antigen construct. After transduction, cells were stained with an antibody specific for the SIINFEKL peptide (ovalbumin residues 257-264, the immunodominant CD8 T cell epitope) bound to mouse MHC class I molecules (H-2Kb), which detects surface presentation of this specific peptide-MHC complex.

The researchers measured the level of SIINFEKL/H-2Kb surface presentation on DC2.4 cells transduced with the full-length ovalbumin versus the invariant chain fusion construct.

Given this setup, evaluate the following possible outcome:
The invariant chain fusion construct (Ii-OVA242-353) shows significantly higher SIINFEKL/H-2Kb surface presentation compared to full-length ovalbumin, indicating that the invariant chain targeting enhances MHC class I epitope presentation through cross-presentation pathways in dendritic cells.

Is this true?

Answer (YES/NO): YES